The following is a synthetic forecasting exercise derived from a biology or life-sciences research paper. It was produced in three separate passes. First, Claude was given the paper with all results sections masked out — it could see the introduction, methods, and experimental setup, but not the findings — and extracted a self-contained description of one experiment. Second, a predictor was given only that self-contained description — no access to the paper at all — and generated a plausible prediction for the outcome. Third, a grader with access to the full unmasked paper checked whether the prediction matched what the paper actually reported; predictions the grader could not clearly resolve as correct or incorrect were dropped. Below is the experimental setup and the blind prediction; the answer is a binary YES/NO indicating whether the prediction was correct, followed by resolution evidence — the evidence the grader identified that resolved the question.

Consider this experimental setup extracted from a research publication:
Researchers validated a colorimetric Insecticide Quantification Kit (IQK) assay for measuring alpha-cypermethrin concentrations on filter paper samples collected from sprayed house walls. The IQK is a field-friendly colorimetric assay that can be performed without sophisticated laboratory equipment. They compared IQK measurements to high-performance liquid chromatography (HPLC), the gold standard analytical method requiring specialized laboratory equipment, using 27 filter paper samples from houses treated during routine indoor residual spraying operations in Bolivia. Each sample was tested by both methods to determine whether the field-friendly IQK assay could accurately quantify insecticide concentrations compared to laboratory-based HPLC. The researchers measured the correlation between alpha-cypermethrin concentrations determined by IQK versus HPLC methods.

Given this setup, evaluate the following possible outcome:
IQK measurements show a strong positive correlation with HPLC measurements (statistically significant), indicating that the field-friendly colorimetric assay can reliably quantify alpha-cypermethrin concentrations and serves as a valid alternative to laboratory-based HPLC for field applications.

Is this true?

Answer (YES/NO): YES